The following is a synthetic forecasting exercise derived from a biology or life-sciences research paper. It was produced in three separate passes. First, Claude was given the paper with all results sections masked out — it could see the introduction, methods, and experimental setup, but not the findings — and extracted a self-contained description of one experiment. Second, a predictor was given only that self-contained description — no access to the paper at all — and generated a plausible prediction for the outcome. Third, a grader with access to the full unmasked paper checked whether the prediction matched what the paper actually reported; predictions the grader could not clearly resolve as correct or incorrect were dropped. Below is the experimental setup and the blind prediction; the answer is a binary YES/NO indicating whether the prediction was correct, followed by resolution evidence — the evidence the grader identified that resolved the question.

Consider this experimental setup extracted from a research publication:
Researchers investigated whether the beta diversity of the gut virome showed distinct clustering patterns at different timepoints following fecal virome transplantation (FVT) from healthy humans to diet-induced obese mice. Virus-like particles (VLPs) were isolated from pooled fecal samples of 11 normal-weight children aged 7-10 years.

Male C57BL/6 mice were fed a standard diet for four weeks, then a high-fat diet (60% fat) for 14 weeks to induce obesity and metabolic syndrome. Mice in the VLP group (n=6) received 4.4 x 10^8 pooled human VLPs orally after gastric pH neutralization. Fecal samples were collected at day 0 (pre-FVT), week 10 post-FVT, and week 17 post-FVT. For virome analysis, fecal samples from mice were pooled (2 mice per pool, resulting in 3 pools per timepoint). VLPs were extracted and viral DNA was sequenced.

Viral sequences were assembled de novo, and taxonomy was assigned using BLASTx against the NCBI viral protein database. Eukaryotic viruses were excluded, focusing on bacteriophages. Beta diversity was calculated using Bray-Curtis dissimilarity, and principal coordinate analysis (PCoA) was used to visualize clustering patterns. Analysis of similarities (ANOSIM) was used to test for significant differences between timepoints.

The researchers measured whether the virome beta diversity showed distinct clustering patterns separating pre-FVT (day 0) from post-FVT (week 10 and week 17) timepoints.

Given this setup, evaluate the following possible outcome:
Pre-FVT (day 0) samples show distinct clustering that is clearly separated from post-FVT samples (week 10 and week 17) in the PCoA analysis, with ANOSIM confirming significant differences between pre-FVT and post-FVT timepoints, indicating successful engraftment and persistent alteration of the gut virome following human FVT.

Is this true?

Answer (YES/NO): YES